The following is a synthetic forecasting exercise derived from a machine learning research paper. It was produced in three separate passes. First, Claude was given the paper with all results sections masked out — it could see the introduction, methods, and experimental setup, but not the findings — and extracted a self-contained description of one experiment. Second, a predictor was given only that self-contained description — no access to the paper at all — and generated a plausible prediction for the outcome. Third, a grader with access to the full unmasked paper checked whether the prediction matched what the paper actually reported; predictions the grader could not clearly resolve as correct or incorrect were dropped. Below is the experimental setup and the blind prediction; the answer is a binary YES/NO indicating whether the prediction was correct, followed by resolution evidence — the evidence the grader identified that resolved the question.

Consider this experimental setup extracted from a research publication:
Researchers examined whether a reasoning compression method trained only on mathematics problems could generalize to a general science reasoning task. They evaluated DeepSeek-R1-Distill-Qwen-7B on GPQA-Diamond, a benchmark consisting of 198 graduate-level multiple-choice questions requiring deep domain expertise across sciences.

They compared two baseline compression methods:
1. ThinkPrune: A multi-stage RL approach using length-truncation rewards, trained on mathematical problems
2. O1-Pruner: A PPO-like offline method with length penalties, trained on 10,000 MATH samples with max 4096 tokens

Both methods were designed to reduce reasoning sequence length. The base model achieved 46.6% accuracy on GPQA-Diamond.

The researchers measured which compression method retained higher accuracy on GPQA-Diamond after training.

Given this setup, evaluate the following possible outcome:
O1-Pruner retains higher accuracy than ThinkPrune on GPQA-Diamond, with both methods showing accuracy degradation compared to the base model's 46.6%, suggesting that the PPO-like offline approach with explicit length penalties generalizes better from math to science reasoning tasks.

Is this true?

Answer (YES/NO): NO